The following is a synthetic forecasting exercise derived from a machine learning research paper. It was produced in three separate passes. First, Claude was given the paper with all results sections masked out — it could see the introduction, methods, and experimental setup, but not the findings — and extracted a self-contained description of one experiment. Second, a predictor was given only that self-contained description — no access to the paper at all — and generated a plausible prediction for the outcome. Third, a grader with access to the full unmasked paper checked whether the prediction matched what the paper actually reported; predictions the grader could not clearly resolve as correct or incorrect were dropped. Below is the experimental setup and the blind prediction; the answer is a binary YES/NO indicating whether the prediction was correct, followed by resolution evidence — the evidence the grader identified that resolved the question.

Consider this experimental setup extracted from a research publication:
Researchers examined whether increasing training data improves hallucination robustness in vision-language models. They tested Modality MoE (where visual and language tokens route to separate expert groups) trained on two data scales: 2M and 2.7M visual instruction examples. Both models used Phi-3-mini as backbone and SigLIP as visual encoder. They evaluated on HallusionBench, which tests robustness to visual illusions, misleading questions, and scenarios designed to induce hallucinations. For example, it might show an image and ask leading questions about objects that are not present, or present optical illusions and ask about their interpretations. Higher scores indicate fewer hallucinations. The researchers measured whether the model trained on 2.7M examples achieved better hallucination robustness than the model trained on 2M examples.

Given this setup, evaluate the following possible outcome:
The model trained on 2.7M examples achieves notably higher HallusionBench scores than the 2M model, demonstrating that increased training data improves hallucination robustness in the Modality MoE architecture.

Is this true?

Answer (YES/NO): YES